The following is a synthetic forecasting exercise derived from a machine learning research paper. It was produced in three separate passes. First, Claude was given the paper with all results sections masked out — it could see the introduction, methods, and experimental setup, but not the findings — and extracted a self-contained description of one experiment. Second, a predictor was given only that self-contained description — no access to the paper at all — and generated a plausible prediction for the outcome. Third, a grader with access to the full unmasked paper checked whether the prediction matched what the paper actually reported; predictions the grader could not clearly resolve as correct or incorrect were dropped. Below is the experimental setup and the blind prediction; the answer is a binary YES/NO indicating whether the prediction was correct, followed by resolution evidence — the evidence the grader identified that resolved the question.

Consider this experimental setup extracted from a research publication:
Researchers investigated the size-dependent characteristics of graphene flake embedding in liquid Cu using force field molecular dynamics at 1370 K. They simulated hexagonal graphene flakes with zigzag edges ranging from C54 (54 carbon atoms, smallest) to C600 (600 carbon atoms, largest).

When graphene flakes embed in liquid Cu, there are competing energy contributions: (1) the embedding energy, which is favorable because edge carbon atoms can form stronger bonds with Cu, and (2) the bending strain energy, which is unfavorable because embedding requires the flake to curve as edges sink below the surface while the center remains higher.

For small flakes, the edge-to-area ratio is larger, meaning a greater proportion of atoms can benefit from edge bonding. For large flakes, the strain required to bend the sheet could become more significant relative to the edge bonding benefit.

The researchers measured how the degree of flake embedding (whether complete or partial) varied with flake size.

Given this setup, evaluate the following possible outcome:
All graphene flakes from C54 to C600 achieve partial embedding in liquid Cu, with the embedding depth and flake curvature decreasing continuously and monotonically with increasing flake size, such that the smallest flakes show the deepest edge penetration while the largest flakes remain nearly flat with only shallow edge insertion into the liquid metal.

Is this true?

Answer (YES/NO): NO